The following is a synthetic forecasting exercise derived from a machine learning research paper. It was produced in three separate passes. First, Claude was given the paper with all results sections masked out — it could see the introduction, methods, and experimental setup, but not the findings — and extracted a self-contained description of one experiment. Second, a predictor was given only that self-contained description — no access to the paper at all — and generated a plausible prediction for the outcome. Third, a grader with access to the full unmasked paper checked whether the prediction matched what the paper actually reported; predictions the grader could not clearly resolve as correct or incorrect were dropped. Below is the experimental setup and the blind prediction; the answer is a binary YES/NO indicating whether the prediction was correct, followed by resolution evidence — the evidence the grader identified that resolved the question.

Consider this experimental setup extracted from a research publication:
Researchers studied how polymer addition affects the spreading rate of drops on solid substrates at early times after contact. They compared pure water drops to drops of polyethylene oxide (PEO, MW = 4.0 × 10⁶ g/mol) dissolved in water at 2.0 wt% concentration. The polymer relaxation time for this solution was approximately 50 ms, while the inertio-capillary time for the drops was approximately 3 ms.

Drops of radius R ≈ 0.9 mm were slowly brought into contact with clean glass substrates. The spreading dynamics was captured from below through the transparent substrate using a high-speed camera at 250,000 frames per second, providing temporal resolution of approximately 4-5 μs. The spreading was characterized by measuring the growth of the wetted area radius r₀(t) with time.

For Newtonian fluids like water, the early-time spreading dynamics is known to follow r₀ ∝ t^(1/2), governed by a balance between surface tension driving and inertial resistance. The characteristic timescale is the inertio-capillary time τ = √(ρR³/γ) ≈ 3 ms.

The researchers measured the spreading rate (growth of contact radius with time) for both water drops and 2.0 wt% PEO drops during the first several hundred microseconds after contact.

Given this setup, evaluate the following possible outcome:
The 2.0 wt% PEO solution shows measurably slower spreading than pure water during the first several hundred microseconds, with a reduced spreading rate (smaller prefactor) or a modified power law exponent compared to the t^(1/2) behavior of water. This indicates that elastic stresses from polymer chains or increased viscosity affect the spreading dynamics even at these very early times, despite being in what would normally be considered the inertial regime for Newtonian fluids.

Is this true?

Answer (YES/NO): NO